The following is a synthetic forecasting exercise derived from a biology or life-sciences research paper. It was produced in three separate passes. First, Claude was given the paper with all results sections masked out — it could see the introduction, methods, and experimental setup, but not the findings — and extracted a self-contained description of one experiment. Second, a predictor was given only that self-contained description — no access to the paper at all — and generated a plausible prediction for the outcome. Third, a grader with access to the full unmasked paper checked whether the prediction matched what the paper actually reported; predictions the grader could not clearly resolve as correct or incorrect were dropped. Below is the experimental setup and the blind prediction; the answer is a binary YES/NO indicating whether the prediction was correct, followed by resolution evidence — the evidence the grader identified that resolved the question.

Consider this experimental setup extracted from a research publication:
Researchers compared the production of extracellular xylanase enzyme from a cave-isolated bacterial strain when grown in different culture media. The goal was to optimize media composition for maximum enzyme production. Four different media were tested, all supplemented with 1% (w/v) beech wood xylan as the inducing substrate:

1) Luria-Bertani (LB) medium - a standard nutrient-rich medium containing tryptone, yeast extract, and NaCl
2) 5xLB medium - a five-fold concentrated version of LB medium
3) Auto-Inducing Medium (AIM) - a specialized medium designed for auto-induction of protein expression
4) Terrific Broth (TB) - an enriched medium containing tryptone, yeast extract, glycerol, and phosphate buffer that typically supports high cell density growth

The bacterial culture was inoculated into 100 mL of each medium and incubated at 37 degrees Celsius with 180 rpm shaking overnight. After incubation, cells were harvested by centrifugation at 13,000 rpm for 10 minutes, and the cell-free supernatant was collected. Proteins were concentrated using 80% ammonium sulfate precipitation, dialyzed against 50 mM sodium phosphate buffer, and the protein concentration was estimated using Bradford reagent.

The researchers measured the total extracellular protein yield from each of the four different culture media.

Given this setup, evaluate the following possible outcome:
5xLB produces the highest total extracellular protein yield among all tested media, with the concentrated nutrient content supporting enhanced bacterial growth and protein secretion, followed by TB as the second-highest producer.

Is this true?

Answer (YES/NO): NO